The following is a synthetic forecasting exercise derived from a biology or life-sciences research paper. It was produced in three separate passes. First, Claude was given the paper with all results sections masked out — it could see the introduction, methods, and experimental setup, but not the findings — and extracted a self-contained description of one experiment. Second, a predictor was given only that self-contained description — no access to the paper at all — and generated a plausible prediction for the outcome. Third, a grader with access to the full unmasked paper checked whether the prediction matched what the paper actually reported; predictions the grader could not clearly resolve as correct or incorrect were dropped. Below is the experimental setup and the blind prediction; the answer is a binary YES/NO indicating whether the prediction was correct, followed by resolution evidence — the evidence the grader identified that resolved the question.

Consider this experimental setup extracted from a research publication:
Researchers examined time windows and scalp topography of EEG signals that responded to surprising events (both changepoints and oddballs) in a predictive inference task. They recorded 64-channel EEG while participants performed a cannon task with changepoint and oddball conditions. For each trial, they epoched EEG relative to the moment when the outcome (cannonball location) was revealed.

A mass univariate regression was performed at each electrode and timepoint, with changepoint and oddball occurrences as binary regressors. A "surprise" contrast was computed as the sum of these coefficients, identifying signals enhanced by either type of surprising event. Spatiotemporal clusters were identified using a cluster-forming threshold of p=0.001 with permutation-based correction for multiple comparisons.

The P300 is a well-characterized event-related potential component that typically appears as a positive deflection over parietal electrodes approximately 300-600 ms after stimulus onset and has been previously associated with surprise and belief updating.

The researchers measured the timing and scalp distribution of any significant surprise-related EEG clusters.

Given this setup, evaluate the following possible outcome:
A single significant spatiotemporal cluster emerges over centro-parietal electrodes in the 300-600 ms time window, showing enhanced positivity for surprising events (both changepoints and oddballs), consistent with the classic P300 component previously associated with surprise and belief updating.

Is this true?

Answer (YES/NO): NO